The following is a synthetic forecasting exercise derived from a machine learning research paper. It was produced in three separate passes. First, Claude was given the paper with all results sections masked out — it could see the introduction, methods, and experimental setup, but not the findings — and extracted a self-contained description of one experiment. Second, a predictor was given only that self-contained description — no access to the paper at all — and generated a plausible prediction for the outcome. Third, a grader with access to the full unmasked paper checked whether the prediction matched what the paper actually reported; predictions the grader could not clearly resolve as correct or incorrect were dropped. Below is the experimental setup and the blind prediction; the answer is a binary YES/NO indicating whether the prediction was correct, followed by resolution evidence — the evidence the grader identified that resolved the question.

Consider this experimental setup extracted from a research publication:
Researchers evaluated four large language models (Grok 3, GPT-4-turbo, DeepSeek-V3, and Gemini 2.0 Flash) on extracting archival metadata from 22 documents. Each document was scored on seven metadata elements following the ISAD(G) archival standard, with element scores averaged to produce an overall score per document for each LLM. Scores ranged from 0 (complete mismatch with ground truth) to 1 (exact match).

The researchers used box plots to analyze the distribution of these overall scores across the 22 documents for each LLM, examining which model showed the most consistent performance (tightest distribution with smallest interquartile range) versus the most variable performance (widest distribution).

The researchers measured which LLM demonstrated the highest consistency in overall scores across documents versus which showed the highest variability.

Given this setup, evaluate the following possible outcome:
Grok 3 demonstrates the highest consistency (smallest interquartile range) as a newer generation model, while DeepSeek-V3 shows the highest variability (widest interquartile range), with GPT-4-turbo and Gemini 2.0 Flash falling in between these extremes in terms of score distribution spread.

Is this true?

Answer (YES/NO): NO